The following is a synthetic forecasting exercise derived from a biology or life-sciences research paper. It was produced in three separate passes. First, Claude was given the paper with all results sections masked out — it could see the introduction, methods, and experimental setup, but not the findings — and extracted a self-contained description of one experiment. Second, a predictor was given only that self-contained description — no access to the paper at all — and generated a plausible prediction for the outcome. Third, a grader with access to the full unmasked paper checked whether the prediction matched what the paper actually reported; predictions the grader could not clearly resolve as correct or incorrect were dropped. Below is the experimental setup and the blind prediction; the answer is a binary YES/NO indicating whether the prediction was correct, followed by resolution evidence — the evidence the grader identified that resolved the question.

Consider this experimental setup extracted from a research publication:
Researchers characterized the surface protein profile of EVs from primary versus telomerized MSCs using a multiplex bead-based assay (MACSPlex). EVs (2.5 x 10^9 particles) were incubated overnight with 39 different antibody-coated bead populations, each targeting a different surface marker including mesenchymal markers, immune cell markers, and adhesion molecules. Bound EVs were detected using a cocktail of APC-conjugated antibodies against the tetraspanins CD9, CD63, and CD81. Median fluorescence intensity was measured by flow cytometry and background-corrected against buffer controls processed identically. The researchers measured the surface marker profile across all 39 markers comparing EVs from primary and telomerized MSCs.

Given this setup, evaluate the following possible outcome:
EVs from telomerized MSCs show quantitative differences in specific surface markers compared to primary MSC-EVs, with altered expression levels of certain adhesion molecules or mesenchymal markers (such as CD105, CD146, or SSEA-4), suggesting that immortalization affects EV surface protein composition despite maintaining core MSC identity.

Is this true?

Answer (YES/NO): YES